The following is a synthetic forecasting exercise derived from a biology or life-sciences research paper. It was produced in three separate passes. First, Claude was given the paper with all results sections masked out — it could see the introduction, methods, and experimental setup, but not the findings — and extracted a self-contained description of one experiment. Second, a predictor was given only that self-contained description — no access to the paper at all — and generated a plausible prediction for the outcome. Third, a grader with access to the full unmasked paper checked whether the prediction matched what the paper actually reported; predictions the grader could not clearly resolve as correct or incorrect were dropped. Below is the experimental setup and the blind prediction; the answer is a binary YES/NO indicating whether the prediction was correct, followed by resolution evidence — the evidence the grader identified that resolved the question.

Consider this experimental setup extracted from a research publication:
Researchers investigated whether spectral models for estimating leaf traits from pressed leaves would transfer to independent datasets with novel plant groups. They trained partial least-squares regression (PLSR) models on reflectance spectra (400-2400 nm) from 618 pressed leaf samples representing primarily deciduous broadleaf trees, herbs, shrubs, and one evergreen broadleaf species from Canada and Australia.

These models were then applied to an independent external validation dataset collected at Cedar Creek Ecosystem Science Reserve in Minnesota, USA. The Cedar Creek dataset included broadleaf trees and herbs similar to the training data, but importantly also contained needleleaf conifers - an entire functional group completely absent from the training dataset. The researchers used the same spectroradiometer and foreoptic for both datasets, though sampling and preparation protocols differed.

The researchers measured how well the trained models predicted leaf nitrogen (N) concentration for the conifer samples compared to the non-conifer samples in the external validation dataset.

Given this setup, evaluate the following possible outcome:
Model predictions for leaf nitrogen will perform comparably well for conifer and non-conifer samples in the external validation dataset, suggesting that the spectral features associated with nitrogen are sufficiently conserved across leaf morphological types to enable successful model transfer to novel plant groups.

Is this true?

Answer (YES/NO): NO